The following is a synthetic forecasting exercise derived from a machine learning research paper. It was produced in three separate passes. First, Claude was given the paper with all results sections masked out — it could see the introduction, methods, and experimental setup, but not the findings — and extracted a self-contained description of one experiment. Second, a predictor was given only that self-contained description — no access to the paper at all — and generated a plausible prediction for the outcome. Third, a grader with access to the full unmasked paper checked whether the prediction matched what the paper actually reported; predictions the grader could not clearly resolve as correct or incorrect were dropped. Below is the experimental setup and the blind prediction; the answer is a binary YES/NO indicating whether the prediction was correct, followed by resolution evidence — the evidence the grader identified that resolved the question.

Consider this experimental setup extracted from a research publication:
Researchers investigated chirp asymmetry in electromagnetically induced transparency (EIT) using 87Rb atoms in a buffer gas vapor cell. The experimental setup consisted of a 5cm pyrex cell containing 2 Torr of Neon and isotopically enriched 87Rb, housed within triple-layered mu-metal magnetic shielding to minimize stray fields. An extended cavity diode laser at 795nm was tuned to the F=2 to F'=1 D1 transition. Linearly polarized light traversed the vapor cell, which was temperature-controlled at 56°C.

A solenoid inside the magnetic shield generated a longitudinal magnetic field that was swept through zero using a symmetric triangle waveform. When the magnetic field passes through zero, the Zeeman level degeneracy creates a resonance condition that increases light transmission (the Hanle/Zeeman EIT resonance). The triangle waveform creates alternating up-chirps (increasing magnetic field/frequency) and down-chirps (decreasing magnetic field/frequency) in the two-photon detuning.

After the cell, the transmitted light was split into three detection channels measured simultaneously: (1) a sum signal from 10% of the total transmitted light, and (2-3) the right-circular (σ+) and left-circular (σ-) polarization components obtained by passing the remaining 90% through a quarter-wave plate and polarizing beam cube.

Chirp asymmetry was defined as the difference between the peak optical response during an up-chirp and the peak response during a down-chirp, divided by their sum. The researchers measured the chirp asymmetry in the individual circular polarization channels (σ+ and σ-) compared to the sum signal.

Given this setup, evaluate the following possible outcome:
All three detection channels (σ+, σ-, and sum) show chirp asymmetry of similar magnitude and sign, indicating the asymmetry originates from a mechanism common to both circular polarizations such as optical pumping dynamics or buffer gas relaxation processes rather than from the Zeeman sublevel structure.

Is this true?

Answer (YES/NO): NO